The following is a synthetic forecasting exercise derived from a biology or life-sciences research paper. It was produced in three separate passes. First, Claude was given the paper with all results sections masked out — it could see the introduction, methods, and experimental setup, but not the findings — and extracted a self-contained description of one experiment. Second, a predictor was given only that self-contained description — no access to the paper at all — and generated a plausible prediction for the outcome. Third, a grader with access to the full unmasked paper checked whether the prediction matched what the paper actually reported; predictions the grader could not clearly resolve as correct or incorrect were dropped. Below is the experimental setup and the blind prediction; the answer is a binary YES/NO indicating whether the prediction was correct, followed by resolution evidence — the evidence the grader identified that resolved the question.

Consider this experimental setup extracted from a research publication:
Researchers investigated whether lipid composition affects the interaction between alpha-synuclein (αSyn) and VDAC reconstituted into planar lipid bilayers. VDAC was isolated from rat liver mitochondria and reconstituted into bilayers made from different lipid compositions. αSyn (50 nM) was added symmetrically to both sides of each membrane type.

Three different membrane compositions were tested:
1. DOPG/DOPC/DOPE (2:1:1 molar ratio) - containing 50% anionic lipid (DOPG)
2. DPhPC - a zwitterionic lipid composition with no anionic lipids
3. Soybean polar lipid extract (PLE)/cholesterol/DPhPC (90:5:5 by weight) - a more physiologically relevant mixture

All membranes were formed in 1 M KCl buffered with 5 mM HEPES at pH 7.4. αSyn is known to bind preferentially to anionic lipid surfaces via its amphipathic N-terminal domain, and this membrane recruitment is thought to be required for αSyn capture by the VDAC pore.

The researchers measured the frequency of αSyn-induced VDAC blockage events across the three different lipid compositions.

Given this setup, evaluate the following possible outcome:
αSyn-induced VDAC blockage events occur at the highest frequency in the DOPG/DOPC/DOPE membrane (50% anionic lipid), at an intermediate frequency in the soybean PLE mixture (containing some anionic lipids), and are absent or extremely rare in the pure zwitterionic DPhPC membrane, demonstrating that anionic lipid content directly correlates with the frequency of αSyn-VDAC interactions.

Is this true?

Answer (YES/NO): NO